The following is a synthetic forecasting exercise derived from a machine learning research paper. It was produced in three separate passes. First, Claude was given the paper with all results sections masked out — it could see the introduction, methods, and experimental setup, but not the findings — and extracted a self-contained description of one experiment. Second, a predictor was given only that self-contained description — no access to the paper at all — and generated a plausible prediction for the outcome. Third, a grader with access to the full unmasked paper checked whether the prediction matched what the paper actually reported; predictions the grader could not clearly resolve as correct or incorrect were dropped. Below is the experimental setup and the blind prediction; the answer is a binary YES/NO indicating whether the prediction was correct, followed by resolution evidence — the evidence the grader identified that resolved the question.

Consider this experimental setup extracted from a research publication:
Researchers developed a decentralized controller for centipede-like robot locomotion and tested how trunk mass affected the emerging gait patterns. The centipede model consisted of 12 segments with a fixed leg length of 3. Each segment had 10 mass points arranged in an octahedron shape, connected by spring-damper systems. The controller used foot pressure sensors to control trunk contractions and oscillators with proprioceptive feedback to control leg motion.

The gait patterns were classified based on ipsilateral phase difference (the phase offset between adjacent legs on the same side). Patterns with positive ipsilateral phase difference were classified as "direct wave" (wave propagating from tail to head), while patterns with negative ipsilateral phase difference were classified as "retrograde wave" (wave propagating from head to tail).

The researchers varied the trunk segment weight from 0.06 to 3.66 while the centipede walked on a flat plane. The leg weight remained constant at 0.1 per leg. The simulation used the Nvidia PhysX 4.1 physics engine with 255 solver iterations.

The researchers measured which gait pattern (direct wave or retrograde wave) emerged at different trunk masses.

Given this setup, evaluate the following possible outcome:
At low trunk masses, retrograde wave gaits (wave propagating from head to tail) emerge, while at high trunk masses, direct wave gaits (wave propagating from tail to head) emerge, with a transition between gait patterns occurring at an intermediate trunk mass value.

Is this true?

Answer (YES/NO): NO